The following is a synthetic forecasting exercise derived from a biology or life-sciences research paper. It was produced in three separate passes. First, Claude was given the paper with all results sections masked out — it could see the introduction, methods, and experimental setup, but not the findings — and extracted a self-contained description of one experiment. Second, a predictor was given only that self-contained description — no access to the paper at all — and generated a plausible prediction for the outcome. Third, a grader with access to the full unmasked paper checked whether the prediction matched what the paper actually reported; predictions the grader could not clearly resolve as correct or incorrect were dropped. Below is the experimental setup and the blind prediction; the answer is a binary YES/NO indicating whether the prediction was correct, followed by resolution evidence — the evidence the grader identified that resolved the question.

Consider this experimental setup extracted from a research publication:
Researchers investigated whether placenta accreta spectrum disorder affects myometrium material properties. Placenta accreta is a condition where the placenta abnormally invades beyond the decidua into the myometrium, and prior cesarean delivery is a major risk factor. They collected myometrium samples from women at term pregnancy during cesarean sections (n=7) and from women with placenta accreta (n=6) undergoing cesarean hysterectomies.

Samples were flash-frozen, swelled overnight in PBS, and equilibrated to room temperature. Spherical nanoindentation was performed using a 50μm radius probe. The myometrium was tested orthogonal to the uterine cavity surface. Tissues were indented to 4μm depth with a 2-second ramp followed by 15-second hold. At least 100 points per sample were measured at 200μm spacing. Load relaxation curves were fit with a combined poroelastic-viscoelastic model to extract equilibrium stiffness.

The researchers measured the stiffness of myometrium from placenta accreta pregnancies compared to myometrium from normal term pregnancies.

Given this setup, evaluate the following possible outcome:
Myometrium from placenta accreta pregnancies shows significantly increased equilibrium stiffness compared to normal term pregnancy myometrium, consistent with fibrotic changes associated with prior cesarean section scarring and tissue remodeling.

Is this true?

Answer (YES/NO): NO